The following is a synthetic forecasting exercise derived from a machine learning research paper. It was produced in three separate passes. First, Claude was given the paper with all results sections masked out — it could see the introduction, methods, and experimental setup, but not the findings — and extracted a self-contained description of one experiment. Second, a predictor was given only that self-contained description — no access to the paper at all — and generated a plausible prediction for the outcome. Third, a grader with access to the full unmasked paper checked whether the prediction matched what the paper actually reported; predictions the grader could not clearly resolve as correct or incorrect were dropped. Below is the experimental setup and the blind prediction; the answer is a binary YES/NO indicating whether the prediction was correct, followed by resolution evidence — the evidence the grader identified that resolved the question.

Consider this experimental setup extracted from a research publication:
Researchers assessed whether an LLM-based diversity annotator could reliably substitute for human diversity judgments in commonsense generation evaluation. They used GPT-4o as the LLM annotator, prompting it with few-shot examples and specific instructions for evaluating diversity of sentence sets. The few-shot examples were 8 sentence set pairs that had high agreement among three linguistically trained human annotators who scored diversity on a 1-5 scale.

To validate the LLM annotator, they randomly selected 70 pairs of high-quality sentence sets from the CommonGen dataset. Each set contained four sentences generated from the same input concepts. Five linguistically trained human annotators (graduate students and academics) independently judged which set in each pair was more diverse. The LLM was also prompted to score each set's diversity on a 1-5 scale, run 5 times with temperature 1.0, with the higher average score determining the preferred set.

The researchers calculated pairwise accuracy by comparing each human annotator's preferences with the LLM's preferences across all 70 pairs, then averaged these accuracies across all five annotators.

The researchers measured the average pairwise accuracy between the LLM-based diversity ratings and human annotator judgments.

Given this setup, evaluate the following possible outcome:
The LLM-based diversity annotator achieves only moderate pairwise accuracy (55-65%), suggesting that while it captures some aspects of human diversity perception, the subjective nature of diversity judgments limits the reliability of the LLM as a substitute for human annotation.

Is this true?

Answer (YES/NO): NO